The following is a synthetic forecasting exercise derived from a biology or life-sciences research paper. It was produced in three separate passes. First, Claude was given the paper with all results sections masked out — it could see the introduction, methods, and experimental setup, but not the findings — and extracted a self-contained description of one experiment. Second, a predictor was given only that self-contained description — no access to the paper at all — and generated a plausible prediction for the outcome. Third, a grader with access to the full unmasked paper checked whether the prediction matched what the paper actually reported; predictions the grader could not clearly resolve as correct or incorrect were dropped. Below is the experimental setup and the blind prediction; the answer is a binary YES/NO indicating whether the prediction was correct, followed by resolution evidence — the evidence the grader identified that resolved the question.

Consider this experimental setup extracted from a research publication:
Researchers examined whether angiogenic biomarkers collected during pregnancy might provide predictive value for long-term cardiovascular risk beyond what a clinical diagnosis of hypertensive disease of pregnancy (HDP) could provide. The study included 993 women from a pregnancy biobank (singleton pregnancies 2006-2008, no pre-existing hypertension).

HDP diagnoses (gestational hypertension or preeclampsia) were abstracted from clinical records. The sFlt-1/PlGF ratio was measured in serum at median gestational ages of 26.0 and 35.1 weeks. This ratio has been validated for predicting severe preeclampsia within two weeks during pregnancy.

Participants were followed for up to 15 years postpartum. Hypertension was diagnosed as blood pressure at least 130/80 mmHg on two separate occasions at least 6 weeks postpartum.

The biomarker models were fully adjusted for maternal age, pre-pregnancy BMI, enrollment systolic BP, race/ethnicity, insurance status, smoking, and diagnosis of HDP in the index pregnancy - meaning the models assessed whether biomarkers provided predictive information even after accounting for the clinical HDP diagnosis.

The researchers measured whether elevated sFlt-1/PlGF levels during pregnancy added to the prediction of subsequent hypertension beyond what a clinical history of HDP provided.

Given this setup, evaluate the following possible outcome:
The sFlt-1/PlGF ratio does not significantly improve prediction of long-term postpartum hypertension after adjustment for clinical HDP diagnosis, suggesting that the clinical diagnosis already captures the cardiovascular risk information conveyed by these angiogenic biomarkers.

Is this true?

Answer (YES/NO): YES